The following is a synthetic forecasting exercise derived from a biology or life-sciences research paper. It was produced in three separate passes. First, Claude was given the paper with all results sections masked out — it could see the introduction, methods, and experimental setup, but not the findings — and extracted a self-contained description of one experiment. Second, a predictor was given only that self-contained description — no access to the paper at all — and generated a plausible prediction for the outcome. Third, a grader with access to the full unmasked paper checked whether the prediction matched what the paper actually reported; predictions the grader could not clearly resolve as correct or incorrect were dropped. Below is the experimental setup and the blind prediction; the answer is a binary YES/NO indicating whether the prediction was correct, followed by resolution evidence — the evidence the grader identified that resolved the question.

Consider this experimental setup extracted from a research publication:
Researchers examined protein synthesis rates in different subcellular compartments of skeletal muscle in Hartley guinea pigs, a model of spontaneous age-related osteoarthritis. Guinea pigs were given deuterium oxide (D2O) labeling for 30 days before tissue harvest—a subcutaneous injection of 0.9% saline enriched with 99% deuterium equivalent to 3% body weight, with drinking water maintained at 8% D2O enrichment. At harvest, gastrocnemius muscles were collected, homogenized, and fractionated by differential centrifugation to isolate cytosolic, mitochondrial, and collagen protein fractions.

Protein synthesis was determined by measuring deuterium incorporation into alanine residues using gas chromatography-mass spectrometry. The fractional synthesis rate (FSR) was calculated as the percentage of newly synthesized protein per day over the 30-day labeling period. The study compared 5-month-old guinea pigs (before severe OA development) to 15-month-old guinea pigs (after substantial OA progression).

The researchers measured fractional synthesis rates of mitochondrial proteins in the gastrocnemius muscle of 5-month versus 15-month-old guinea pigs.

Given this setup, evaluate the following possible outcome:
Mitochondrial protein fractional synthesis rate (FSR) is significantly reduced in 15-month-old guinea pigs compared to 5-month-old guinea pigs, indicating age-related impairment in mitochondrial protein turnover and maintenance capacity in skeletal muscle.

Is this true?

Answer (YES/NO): YES